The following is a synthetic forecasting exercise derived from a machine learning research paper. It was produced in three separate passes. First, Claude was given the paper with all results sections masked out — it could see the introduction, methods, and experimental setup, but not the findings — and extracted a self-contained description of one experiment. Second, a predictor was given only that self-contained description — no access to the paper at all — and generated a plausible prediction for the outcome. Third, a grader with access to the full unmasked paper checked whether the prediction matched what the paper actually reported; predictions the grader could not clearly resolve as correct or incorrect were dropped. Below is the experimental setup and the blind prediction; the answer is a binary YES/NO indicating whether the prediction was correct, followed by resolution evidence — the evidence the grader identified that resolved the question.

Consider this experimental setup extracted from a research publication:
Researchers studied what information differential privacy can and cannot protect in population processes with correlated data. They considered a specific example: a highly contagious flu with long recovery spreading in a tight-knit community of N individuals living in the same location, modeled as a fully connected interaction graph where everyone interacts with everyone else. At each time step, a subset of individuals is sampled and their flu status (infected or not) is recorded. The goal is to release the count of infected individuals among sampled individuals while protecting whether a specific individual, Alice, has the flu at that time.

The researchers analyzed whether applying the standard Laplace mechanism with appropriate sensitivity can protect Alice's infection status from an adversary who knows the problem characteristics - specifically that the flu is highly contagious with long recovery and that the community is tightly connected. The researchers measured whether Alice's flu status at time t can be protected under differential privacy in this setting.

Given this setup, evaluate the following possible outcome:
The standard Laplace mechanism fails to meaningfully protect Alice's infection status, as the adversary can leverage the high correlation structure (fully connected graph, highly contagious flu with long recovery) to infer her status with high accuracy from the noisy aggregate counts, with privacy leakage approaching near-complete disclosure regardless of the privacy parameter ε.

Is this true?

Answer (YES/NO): YES